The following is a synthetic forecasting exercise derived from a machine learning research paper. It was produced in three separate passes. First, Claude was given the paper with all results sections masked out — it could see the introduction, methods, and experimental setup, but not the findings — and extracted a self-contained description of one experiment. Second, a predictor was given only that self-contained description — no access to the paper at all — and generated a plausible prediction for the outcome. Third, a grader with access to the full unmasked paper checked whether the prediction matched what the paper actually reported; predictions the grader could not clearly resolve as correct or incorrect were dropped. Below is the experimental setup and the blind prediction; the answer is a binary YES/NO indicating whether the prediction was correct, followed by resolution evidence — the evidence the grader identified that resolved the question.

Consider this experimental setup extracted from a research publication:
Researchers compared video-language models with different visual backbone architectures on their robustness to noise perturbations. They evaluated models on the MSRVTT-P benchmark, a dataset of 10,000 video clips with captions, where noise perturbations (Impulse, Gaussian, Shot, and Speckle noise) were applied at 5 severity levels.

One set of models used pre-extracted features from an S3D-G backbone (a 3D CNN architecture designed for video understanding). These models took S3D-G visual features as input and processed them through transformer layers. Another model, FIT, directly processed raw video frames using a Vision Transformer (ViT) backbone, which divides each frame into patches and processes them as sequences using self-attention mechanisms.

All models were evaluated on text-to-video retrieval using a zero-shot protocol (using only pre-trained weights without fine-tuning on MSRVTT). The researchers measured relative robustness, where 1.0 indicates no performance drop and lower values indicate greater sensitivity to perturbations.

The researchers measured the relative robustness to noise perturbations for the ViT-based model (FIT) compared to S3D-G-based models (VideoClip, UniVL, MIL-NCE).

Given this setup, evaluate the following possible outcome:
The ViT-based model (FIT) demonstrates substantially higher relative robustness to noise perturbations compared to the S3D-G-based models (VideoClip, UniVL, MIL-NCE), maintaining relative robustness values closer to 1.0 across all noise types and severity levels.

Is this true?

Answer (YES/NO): YES